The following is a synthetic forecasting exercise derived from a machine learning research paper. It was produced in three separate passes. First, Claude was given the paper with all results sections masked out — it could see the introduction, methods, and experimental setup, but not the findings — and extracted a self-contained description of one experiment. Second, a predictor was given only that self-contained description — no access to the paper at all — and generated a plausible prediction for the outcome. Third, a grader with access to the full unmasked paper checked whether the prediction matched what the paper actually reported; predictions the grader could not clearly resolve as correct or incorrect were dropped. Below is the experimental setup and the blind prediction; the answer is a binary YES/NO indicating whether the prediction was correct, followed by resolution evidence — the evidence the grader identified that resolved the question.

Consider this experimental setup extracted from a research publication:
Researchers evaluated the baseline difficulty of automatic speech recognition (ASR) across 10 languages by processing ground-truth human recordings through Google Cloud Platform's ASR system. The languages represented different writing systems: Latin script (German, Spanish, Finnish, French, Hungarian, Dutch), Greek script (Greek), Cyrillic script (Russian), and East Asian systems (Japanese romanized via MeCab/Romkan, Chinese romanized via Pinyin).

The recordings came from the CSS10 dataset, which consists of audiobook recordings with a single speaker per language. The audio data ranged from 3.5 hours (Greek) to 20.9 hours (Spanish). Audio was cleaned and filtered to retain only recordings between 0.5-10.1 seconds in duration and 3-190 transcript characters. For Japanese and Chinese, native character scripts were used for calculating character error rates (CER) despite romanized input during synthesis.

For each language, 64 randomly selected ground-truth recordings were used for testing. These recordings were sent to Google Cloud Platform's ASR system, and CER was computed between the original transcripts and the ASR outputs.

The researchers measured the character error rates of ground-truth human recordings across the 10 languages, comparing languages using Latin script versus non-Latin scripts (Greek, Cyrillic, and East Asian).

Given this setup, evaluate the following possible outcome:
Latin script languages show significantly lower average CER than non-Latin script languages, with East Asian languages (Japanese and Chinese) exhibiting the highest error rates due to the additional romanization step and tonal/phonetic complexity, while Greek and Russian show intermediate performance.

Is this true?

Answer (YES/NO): NO